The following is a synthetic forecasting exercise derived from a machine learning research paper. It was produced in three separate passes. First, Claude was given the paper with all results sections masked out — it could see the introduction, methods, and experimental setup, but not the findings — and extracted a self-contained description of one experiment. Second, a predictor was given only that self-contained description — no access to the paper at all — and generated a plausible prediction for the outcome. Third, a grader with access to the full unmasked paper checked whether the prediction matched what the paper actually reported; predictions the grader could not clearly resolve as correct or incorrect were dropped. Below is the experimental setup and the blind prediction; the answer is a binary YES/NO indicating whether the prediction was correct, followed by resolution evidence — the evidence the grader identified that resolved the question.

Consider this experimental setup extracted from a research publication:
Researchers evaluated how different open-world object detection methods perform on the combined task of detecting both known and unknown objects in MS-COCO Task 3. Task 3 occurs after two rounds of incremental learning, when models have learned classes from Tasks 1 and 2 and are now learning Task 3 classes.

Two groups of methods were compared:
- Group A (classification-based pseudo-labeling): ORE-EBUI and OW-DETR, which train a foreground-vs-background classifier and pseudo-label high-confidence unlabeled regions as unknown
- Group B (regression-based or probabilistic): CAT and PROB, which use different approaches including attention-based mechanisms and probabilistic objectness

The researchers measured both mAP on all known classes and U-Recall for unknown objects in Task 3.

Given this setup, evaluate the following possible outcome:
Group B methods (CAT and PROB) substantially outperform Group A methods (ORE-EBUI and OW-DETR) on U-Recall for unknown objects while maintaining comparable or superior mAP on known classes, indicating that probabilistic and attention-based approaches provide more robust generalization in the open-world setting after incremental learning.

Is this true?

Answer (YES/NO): YES